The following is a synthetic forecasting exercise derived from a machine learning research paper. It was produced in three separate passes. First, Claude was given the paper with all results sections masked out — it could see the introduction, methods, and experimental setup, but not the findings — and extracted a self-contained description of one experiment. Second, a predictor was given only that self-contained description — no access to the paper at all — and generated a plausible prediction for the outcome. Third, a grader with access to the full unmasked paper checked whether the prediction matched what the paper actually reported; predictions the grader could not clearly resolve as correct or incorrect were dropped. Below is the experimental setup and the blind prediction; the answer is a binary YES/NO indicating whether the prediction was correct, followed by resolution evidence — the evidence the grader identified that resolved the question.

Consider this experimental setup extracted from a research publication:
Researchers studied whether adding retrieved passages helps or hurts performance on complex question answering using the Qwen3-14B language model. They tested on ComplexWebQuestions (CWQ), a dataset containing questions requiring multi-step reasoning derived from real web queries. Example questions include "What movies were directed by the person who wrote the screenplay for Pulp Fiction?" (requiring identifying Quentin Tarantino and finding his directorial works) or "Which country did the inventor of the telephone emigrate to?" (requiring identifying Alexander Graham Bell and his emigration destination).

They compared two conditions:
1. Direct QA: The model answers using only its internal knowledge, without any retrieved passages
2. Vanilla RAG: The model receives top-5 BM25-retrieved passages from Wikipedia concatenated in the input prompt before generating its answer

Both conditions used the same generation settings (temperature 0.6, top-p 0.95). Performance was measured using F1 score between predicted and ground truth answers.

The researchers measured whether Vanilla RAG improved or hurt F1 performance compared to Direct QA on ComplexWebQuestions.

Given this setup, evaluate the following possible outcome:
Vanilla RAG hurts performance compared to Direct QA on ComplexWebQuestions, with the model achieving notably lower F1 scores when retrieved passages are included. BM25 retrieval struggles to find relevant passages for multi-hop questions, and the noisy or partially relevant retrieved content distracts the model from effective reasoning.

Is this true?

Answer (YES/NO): YES